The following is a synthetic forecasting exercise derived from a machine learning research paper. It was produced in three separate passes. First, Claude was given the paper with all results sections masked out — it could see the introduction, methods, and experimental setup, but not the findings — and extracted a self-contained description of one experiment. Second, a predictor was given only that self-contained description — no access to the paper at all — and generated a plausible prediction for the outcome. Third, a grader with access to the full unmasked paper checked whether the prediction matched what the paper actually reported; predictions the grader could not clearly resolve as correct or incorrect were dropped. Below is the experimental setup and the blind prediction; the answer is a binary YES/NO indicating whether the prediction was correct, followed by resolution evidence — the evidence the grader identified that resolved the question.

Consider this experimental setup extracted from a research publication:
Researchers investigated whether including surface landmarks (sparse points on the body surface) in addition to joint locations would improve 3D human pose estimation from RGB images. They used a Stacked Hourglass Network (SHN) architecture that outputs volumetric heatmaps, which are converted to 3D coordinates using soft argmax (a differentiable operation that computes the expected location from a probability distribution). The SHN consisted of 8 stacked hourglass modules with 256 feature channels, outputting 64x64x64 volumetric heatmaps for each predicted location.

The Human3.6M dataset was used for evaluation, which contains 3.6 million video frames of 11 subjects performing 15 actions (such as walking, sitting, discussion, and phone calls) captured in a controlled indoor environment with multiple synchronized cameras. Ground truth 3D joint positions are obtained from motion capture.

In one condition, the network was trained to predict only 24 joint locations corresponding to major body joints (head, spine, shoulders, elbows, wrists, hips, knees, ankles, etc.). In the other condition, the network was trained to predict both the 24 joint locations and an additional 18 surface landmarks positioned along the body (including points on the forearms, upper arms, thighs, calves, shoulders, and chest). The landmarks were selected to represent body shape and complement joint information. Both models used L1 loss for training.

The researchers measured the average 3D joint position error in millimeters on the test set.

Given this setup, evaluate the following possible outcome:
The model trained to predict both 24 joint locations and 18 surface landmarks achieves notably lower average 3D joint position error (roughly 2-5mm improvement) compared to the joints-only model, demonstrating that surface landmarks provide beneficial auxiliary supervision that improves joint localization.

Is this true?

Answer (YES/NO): YES